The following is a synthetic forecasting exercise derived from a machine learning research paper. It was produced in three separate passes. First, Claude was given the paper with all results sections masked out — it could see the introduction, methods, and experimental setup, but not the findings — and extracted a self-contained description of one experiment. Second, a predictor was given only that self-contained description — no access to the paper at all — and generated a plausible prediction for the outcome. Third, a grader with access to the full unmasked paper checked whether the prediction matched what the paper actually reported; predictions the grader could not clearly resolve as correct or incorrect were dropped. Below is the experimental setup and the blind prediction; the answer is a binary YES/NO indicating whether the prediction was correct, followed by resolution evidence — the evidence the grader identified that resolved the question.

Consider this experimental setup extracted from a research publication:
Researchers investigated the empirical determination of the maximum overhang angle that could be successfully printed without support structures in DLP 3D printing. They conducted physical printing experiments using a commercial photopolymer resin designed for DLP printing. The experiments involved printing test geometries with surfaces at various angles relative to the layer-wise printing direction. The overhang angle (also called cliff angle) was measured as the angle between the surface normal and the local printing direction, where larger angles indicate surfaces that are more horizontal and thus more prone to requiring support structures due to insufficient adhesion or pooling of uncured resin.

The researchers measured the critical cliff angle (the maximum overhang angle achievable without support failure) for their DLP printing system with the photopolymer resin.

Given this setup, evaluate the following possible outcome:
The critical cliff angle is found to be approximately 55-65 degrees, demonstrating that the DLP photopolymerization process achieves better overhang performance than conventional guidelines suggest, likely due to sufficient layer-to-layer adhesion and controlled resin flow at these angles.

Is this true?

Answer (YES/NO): NO